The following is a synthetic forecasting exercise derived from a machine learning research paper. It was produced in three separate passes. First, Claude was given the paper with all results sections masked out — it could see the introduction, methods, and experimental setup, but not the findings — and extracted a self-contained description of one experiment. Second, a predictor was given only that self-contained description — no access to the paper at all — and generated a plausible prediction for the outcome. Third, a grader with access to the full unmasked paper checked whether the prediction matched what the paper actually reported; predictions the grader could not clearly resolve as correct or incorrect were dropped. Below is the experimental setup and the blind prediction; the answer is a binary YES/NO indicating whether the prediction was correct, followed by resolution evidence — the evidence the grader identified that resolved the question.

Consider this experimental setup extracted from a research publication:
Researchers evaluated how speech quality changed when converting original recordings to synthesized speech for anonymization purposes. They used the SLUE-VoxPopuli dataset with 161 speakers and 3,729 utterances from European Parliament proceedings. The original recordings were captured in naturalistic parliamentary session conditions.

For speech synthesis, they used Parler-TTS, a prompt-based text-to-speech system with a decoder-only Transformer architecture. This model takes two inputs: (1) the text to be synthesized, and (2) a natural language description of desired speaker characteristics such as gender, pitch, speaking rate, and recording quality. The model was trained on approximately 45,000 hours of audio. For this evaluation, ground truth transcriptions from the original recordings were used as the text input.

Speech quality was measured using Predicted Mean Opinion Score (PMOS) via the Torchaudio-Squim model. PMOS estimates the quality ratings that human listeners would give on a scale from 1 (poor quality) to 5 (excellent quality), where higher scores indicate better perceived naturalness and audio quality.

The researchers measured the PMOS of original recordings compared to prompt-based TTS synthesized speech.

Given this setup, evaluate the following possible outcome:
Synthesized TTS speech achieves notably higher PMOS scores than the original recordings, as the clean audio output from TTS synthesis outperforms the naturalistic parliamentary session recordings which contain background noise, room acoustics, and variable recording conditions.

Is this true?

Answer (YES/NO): NO